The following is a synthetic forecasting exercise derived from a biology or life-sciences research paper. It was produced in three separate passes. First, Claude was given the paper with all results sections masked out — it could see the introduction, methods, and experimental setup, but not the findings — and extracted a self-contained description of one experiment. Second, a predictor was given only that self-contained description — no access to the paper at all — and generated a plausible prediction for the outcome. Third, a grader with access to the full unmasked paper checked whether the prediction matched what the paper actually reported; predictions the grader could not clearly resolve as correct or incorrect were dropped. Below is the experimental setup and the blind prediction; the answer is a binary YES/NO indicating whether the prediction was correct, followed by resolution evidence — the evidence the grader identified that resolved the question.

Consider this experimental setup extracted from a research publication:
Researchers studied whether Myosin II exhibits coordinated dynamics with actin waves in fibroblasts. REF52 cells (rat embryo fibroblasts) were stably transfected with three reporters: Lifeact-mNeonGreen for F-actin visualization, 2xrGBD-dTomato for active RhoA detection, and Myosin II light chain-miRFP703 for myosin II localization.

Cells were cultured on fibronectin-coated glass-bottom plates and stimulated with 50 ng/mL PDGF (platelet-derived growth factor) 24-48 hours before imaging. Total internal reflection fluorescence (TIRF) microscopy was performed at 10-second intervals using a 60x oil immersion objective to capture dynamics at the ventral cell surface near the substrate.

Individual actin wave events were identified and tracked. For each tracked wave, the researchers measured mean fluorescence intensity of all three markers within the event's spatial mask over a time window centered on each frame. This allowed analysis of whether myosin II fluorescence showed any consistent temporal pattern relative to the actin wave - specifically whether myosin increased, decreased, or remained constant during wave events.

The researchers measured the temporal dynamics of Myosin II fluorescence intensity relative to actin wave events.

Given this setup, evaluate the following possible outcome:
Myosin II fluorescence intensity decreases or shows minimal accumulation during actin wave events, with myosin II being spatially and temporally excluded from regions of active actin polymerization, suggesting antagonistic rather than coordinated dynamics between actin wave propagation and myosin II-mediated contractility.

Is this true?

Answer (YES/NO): NO